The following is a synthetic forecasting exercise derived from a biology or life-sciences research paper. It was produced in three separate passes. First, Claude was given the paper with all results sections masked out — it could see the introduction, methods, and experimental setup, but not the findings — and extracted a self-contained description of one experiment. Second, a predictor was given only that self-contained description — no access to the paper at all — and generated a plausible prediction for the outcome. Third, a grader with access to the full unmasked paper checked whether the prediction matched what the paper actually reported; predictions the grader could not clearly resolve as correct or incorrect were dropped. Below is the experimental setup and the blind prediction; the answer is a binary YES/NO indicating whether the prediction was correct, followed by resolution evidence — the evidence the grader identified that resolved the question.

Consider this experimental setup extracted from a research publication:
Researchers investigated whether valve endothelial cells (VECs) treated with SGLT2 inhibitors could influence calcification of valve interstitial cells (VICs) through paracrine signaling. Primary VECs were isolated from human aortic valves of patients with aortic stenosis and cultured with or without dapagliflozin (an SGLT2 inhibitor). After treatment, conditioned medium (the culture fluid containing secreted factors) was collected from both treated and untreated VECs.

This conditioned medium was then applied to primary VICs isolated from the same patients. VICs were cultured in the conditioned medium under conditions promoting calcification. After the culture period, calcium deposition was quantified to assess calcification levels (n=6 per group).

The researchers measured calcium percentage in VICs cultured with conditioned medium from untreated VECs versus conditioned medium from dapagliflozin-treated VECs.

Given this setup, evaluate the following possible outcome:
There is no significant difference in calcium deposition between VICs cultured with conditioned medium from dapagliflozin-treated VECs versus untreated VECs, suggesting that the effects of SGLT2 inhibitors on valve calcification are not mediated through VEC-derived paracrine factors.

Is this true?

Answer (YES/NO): NO